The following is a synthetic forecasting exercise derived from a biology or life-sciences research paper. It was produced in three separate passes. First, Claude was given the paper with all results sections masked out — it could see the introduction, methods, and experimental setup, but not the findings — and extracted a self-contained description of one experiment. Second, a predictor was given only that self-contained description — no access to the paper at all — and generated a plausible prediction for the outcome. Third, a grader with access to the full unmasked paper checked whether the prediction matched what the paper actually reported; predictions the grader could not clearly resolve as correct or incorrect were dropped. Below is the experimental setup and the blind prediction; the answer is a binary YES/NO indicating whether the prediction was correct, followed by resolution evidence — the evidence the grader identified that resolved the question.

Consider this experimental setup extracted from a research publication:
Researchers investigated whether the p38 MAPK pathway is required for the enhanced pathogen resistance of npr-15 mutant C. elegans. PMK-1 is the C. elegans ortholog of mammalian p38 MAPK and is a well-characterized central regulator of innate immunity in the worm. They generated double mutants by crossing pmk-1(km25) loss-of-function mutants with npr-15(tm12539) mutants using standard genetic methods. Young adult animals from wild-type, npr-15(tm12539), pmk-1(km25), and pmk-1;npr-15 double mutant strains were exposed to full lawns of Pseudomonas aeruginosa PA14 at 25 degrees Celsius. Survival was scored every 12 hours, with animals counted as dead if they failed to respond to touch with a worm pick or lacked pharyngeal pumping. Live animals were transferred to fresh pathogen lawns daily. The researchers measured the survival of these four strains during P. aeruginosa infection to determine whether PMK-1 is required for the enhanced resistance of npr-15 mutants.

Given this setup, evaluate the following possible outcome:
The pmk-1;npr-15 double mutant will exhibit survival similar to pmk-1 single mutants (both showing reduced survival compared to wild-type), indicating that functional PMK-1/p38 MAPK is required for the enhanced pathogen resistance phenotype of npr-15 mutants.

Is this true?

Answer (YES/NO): NO